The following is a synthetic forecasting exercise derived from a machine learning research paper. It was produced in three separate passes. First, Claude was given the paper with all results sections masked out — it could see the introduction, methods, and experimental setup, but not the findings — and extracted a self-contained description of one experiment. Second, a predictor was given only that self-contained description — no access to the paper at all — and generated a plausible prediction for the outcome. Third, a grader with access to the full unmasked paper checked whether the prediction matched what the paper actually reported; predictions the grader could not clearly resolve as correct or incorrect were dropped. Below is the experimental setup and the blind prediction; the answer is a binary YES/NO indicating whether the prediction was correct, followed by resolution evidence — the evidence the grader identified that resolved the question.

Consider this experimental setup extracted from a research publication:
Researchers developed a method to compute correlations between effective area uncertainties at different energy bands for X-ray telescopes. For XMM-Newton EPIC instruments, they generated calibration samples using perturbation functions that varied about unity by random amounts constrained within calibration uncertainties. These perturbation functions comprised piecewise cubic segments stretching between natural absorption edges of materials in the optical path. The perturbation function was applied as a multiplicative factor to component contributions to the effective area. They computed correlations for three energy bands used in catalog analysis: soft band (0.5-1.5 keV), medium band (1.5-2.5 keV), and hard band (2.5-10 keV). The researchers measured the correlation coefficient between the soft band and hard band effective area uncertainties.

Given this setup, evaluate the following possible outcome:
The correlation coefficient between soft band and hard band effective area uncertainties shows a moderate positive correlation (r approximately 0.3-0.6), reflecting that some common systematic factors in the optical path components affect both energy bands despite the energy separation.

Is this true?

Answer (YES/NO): NO